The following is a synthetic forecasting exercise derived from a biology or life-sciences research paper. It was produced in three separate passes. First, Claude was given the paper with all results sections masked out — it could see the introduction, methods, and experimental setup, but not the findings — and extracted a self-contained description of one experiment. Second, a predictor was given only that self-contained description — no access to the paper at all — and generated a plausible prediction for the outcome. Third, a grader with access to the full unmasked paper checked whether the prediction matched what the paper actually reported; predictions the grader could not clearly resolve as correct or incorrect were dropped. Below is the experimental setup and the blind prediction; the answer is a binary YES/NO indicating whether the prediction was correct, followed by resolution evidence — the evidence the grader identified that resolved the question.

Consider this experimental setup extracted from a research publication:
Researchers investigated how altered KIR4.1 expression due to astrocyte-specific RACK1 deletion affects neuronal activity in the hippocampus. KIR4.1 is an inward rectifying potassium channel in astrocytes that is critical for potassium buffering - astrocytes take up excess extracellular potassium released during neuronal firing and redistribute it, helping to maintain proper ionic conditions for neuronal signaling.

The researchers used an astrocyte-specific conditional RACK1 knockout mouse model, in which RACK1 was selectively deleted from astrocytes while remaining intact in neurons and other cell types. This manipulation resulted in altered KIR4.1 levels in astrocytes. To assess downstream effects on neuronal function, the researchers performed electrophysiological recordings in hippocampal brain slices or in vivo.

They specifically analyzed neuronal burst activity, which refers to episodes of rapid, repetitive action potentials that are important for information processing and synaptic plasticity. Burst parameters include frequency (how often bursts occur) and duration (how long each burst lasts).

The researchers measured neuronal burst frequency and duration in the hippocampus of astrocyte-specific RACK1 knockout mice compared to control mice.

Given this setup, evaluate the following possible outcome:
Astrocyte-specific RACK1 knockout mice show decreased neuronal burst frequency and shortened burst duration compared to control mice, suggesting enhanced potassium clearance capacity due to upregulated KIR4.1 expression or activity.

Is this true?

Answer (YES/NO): NO